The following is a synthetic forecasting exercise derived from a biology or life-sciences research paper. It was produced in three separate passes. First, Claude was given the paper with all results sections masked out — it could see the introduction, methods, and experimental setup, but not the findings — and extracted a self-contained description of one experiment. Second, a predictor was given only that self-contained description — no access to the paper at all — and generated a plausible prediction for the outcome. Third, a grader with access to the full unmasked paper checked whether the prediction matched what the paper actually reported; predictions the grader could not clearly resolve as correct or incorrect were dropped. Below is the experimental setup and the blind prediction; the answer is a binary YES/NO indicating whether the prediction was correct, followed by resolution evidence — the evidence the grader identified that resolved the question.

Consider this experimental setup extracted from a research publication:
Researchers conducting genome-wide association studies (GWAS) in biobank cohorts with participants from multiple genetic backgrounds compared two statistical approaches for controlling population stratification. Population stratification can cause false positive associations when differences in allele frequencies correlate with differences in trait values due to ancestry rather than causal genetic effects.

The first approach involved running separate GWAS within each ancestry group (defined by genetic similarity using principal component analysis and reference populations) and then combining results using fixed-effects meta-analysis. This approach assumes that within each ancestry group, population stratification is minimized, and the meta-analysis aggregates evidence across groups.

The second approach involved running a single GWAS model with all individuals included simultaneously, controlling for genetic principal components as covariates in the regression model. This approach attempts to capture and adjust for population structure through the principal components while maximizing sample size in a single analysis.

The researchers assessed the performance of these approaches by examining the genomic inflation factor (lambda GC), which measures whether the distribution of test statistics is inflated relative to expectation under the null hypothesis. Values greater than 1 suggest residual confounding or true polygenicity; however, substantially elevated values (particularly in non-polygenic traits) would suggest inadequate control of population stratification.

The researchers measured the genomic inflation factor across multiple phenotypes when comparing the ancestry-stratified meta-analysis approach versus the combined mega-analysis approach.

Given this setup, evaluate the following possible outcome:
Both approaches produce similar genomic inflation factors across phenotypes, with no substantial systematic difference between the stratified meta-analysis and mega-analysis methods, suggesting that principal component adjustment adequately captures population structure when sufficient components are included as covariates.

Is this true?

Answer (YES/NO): NO